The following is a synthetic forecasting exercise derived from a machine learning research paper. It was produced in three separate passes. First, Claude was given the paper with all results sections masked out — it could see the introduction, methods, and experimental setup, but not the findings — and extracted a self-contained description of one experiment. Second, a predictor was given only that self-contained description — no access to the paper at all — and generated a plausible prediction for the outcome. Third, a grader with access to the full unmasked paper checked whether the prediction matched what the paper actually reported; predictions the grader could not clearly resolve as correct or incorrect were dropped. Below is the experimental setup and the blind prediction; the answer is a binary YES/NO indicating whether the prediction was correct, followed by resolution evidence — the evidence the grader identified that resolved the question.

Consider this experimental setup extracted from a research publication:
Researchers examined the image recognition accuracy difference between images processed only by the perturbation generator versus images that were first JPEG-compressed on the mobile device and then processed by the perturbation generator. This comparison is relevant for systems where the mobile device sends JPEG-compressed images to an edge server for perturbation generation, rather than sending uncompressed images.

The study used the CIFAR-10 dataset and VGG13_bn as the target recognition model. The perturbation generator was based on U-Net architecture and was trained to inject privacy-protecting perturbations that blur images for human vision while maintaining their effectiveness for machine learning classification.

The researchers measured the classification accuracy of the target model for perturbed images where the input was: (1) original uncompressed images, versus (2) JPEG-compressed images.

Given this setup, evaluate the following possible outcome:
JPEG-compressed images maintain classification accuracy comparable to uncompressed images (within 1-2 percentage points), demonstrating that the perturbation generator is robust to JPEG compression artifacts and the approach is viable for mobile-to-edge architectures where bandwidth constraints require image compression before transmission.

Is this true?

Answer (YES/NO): YES